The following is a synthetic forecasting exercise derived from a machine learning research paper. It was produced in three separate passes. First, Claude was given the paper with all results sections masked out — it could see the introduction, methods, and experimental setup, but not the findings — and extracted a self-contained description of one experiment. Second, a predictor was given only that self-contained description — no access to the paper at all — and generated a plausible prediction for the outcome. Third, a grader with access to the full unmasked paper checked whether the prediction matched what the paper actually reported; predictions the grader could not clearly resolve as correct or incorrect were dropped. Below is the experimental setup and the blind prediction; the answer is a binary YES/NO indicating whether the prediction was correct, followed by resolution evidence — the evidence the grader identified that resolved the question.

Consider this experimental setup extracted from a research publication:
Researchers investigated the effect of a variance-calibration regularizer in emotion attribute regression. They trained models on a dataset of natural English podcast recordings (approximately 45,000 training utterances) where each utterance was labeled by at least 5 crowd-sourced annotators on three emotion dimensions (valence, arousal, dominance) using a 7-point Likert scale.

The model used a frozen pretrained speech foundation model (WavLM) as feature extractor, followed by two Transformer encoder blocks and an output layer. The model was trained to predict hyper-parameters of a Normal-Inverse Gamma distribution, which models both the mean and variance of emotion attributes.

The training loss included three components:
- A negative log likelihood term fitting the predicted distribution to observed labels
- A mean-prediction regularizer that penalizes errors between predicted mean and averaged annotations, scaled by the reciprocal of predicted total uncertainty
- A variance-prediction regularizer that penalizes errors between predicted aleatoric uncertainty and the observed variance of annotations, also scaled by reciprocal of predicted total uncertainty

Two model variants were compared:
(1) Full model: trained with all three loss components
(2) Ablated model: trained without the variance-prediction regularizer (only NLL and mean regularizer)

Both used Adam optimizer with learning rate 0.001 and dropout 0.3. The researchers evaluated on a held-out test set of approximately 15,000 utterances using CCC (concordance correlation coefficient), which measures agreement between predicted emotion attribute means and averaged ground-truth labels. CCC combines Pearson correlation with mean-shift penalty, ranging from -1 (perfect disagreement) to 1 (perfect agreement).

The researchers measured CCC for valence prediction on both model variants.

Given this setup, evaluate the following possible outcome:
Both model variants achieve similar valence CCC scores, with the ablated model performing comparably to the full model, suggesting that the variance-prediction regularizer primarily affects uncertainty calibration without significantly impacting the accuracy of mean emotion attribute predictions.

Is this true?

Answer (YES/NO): NO